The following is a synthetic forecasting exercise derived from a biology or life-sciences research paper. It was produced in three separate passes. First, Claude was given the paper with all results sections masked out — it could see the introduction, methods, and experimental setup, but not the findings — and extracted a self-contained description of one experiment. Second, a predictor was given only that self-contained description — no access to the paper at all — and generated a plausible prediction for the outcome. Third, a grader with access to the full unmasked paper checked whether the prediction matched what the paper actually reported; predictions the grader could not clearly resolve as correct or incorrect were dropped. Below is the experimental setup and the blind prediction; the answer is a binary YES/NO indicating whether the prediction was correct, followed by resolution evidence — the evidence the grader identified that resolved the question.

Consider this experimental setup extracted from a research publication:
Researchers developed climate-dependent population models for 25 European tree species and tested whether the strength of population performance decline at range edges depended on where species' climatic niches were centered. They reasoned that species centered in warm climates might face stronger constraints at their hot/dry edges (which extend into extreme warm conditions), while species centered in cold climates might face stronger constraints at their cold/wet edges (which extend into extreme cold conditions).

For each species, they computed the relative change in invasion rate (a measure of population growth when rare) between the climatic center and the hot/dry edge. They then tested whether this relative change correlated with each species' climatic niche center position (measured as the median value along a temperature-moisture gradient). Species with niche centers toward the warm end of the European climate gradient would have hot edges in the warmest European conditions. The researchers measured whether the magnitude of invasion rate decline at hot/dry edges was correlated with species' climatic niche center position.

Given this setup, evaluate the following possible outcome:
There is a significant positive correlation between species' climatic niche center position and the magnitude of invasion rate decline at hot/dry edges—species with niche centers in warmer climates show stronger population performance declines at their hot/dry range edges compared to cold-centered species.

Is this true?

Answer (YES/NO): YES